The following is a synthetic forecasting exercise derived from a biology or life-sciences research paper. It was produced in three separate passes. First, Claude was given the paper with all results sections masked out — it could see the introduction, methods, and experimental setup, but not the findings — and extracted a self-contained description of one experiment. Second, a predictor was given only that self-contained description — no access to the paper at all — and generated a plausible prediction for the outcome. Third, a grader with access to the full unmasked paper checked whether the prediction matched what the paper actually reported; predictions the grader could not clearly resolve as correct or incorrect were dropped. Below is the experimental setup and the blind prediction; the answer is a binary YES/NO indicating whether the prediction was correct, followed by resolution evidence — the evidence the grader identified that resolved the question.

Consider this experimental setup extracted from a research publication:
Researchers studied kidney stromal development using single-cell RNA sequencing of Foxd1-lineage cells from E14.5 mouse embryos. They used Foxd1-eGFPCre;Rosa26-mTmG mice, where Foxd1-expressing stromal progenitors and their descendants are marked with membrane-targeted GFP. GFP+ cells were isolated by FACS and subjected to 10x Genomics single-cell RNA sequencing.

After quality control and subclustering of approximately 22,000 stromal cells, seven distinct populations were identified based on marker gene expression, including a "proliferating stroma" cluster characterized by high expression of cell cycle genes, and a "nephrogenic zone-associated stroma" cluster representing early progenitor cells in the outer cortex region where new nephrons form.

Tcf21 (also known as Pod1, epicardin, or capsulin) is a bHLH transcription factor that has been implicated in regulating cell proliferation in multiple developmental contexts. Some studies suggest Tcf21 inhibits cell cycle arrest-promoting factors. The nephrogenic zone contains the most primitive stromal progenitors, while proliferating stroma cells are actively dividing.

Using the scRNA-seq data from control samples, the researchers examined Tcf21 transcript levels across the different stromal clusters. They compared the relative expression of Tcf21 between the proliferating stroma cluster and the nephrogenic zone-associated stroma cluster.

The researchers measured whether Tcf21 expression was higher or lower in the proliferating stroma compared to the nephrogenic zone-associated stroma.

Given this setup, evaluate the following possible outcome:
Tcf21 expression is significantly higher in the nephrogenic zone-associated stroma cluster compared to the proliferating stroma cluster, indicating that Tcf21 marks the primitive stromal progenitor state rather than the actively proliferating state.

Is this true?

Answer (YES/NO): NO